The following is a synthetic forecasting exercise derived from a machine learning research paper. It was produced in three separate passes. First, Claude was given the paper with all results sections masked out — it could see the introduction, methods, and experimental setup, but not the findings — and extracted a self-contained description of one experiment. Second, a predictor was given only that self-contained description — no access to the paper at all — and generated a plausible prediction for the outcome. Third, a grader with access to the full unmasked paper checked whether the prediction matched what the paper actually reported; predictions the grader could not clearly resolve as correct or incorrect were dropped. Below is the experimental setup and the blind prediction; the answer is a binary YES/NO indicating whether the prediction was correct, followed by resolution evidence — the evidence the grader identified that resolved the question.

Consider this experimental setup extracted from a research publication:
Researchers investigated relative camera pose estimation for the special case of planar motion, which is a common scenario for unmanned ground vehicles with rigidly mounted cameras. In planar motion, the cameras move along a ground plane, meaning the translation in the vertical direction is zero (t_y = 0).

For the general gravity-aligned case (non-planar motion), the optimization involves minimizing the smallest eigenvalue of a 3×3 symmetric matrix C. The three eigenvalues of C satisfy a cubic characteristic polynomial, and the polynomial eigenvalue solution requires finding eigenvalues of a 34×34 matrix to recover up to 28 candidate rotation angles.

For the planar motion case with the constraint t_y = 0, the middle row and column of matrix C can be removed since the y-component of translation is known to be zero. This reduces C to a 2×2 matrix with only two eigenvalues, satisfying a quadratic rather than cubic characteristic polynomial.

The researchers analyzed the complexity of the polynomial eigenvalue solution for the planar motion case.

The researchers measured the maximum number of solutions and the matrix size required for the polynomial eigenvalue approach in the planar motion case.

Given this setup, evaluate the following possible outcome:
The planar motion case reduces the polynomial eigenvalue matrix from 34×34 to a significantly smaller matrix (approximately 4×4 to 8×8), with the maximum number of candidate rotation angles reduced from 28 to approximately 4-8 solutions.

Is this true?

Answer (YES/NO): NO